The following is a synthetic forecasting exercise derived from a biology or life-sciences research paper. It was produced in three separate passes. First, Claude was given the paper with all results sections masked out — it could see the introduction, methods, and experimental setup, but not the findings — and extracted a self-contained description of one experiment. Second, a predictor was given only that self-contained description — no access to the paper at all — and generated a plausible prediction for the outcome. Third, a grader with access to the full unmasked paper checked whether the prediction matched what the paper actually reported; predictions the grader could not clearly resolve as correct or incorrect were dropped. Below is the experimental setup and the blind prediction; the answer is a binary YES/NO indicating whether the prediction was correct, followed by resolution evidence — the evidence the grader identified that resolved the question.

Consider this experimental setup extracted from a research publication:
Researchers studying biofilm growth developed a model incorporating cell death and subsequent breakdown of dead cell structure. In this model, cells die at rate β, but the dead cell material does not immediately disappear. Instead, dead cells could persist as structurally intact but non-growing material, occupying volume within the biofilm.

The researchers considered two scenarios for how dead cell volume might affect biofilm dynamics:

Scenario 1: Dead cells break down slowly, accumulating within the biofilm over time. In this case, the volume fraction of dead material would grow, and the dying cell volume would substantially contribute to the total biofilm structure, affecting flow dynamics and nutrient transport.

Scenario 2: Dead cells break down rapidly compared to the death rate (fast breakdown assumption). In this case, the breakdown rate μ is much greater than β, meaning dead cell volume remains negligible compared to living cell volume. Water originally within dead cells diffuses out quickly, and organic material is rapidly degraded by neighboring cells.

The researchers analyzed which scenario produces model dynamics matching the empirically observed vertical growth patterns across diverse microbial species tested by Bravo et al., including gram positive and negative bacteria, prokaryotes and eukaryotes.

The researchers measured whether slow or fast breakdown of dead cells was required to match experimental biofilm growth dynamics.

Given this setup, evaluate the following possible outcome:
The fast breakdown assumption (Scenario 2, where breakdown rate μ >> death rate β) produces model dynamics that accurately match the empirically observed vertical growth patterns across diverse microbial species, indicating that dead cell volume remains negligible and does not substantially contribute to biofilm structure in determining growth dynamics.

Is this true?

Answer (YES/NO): YES